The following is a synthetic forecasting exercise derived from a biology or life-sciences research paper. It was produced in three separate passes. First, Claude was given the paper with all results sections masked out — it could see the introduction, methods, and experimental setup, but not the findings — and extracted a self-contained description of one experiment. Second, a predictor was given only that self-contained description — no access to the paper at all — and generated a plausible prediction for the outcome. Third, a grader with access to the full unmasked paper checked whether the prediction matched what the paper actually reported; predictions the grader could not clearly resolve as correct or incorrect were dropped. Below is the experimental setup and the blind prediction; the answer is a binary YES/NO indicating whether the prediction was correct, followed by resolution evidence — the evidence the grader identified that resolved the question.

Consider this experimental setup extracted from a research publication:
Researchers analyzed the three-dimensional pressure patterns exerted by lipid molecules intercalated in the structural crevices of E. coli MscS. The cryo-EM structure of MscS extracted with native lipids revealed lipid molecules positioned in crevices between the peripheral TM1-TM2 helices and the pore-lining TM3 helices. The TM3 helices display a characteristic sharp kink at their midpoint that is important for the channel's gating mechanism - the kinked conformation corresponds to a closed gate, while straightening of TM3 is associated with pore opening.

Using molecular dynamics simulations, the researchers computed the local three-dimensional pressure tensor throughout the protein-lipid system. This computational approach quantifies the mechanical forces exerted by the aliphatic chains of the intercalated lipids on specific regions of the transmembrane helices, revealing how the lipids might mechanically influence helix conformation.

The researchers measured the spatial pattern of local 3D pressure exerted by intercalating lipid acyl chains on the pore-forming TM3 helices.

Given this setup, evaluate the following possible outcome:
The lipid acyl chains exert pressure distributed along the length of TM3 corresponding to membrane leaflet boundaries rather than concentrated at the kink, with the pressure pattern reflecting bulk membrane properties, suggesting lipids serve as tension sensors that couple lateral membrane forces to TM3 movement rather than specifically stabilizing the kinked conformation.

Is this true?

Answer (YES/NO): NO